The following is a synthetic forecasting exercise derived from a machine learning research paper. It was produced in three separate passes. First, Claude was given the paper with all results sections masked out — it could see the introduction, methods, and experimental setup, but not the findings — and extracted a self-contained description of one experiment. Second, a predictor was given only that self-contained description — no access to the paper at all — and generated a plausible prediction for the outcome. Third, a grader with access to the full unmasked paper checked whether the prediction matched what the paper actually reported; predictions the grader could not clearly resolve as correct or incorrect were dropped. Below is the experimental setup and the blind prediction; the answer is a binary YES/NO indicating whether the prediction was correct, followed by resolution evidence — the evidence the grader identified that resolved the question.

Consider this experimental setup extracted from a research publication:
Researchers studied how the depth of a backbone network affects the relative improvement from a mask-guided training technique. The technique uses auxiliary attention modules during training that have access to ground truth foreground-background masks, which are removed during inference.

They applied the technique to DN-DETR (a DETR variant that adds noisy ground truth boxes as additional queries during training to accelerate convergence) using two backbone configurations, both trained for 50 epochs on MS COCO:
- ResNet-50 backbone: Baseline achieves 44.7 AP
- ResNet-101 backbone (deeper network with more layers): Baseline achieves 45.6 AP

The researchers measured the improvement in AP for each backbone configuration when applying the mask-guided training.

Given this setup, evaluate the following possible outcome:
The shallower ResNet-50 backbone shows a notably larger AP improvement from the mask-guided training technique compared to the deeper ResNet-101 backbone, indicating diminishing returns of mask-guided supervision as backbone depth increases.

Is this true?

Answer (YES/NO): NO